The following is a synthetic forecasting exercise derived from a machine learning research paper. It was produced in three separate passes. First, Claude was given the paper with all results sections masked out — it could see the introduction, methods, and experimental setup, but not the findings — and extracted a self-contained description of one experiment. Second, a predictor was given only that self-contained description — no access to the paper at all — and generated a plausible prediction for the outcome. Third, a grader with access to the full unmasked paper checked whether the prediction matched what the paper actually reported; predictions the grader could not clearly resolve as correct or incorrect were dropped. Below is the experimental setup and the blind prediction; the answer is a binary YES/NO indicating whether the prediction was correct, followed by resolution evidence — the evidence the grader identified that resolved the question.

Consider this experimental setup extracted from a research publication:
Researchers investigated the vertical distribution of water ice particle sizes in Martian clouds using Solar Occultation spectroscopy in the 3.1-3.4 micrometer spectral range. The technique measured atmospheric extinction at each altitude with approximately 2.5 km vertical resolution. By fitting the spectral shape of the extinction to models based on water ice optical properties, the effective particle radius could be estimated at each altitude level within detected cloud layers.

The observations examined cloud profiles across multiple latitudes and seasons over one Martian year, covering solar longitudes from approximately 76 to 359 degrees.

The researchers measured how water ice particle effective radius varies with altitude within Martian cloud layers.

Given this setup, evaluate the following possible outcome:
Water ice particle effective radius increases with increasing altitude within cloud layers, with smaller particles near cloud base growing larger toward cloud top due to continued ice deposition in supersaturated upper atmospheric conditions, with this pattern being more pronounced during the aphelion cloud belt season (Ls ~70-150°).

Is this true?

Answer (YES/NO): NO